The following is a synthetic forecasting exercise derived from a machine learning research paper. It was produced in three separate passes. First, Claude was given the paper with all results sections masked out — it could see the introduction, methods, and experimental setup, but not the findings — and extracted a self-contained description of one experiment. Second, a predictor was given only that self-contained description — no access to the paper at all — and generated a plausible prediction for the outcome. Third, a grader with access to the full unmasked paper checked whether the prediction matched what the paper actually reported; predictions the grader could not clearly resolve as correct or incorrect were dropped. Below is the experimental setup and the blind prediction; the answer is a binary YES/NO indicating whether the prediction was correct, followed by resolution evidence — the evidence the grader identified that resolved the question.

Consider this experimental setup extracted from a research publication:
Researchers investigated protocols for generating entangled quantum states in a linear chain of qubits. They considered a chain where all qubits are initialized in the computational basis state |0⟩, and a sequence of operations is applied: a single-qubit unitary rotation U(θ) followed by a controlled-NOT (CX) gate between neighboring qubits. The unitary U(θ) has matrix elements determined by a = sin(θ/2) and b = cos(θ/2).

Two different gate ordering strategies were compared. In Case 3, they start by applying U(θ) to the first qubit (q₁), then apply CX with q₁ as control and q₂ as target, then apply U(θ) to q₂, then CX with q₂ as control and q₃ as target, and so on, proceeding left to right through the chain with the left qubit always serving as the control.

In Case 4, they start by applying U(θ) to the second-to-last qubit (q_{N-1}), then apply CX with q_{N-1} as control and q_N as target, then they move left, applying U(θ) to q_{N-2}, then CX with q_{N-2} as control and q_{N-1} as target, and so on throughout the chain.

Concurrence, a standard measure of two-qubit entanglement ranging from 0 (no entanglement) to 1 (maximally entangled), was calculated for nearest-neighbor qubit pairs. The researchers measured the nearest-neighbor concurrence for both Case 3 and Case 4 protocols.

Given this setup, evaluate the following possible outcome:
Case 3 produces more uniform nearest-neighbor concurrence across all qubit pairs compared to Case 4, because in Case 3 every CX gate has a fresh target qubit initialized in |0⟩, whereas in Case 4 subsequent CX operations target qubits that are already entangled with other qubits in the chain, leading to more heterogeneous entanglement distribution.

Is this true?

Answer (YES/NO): NO